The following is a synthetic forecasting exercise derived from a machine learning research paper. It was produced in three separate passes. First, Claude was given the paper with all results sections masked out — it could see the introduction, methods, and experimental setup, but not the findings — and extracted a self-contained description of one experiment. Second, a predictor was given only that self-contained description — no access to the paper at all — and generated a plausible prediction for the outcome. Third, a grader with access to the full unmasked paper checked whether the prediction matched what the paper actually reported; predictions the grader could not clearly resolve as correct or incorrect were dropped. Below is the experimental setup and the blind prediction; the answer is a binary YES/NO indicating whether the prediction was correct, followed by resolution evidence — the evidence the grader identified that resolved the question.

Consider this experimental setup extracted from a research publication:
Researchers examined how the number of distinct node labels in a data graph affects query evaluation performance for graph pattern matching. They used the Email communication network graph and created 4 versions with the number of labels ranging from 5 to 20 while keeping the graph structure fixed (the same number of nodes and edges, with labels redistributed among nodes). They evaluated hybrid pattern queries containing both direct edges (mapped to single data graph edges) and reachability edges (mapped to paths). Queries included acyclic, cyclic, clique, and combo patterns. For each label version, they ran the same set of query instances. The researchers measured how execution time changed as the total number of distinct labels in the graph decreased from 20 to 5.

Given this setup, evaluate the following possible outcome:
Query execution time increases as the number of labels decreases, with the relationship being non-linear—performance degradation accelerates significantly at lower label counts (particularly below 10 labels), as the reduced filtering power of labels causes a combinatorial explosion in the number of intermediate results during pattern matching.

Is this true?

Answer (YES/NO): YES